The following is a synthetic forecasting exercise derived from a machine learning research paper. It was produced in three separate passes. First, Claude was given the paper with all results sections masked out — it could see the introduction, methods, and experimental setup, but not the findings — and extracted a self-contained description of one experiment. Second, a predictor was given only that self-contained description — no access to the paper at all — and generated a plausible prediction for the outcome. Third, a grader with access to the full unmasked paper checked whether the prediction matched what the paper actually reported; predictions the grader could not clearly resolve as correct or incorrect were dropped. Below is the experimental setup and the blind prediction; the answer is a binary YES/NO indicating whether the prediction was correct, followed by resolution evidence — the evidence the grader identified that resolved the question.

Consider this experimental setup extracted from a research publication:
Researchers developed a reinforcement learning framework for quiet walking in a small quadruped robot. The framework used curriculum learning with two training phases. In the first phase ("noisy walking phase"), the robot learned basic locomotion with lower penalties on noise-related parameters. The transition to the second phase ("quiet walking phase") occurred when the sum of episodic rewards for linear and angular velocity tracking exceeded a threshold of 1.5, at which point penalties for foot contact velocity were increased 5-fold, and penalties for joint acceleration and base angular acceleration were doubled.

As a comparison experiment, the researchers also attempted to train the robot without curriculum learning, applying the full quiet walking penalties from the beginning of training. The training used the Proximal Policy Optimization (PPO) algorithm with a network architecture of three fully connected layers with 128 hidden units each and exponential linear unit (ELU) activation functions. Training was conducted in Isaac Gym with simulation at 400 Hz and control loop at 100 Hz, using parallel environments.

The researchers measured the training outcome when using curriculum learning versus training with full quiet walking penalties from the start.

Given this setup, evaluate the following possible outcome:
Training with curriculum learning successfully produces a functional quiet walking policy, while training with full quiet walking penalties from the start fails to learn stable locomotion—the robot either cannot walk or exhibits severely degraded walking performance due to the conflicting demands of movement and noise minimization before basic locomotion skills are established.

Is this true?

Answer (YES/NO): YES